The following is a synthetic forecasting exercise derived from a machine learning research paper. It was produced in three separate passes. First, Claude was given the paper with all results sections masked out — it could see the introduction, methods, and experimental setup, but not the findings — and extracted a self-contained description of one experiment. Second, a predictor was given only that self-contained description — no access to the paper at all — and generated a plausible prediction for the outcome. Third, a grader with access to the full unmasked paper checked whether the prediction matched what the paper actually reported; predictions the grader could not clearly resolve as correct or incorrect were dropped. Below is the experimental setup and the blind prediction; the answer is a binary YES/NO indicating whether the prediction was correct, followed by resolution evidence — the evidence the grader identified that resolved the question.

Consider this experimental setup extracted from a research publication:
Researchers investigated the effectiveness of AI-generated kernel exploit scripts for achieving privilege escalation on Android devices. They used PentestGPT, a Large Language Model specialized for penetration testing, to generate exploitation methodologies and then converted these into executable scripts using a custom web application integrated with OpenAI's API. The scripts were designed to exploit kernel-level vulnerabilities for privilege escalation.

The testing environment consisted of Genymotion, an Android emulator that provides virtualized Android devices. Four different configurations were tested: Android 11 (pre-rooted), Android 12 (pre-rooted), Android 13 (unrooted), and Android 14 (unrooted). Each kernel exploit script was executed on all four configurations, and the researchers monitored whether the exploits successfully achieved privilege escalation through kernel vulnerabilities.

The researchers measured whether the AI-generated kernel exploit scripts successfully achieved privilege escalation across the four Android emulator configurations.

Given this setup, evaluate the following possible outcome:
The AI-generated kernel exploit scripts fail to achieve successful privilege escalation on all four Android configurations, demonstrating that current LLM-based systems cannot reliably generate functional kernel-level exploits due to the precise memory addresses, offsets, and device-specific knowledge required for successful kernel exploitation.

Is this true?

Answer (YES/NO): NO